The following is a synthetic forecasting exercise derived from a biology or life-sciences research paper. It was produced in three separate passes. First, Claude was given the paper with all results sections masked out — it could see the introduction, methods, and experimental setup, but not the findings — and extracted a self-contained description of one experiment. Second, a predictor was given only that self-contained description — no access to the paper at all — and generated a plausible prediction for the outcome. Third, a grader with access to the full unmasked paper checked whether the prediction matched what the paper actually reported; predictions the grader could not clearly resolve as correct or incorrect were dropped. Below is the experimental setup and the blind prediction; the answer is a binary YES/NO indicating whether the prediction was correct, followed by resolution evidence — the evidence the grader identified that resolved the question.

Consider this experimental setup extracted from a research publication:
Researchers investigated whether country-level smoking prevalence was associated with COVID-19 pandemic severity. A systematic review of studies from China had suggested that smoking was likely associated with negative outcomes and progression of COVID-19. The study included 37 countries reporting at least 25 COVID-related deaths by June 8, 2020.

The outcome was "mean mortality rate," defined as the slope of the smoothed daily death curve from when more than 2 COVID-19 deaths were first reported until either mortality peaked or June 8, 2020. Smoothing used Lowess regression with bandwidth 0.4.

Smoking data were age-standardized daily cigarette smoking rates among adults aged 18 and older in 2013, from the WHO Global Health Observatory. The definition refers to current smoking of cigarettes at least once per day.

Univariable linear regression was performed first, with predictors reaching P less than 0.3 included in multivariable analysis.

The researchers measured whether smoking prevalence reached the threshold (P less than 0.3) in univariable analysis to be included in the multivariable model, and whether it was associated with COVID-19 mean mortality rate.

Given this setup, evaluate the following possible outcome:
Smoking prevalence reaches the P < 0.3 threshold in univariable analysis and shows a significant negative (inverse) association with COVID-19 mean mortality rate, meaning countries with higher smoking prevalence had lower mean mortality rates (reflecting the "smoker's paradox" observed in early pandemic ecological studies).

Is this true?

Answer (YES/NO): NO